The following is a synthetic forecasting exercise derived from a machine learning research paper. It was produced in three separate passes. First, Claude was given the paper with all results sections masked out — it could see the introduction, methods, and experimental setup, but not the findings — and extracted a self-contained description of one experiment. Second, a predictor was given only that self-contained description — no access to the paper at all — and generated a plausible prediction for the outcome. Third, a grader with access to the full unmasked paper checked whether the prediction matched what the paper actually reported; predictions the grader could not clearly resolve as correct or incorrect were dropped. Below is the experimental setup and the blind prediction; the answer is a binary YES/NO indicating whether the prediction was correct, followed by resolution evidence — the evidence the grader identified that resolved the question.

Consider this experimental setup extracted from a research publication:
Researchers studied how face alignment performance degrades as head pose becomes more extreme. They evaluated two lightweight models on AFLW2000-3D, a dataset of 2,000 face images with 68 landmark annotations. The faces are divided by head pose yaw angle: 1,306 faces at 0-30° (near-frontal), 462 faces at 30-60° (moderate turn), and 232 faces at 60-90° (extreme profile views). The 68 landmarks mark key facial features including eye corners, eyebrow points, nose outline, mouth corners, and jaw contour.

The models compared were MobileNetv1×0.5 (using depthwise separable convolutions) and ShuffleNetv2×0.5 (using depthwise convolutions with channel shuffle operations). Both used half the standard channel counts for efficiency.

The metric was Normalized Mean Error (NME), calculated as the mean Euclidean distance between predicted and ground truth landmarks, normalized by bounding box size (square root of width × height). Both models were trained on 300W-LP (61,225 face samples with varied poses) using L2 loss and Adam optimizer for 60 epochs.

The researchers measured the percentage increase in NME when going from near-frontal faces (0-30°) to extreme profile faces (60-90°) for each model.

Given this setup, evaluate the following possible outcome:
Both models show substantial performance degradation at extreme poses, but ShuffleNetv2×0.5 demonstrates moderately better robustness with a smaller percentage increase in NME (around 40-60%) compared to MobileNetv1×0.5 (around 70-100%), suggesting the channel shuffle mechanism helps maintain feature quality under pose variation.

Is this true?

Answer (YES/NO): NO